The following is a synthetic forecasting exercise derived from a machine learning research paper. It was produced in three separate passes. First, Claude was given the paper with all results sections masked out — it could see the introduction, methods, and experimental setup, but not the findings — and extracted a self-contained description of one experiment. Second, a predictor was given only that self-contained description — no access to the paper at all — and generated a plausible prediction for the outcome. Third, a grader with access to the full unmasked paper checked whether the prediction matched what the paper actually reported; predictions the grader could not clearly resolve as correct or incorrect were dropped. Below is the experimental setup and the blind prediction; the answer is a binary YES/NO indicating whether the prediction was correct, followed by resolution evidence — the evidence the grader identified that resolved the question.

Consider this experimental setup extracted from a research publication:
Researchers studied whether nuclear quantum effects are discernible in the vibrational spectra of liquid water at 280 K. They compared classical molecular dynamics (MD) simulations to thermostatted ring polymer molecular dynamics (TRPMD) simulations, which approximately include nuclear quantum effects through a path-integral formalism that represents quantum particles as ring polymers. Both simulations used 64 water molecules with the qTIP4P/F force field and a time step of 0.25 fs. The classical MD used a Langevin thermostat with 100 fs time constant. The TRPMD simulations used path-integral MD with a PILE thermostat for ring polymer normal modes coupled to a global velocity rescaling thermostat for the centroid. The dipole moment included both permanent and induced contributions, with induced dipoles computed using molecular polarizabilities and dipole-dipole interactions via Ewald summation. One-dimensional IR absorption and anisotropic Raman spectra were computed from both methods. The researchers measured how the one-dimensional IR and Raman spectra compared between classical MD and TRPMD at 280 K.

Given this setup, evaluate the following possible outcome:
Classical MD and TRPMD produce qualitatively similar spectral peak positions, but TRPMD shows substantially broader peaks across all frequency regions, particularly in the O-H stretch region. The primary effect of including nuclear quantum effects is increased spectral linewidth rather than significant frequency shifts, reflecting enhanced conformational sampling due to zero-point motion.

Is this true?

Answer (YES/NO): NO